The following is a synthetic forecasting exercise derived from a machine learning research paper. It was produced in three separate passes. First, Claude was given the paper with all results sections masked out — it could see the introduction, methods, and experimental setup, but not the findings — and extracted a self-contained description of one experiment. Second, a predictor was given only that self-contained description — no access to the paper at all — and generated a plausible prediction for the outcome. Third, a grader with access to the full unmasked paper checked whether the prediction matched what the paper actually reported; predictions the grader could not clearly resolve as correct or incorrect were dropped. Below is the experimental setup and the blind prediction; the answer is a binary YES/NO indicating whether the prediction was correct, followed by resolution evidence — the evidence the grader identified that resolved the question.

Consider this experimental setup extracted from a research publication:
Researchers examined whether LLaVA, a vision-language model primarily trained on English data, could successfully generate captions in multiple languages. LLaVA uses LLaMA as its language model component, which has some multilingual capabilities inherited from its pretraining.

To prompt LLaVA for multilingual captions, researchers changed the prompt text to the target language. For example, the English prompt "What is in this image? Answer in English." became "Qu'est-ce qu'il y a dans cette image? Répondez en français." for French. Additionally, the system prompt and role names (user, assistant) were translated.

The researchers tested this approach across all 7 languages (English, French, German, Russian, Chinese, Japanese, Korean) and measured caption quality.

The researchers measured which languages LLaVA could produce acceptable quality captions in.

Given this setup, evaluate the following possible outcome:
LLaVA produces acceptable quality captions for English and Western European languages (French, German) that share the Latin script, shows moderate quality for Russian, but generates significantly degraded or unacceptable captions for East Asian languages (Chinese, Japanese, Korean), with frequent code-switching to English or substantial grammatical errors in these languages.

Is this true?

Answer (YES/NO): NO